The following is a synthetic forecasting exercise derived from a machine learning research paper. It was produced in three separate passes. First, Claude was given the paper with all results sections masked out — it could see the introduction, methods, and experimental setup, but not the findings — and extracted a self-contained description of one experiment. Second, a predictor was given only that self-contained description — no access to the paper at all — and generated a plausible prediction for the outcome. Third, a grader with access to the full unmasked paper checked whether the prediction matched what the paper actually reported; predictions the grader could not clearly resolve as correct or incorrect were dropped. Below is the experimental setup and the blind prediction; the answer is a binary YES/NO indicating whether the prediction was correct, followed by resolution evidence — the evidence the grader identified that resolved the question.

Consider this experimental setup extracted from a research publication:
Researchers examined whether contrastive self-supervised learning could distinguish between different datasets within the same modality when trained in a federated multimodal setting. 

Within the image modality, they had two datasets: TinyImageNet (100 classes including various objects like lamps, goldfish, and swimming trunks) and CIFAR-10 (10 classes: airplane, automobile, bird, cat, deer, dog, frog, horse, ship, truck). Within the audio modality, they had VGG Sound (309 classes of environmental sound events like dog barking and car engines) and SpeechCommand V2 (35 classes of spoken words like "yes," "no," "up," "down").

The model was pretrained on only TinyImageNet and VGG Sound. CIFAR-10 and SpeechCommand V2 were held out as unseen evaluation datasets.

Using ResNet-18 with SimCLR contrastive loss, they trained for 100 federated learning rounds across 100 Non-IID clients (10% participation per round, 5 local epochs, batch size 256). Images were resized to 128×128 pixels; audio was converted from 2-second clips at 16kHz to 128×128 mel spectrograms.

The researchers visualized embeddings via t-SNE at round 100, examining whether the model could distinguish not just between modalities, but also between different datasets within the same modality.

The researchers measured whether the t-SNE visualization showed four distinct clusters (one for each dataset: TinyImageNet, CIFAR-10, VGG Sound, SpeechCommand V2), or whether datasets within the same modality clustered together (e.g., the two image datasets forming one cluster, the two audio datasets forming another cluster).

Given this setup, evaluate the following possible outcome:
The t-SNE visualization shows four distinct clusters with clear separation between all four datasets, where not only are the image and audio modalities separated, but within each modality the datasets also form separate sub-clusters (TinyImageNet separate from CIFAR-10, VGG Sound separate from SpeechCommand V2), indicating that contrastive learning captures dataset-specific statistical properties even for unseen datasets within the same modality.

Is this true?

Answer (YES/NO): YES